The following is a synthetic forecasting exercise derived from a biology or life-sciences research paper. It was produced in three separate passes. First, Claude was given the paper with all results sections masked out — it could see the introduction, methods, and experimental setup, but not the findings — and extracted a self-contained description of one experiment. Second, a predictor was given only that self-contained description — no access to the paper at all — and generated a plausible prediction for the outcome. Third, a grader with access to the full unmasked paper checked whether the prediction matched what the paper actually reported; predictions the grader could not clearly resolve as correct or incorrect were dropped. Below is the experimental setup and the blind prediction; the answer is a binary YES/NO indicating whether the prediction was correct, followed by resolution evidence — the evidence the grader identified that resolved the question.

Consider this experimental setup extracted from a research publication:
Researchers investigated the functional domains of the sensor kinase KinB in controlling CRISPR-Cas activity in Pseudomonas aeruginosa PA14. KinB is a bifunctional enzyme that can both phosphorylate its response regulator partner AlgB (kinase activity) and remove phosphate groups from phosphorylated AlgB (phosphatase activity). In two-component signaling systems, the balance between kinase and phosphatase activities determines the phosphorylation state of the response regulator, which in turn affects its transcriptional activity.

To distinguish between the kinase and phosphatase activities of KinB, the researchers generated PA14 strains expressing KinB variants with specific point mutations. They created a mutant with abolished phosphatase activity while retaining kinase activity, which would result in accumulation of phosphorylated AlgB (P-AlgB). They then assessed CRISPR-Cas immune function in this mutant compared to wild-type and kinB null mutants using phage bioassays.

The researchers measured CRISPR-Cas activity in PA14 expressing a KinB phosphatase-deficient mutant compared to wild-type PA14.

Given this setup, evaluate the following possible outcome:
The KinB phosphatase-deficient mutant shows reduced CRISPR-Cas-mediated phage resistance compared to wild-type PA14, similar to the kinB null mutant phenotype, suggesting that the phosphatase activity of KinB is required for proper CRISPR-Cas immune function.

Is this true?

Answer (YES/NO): YES